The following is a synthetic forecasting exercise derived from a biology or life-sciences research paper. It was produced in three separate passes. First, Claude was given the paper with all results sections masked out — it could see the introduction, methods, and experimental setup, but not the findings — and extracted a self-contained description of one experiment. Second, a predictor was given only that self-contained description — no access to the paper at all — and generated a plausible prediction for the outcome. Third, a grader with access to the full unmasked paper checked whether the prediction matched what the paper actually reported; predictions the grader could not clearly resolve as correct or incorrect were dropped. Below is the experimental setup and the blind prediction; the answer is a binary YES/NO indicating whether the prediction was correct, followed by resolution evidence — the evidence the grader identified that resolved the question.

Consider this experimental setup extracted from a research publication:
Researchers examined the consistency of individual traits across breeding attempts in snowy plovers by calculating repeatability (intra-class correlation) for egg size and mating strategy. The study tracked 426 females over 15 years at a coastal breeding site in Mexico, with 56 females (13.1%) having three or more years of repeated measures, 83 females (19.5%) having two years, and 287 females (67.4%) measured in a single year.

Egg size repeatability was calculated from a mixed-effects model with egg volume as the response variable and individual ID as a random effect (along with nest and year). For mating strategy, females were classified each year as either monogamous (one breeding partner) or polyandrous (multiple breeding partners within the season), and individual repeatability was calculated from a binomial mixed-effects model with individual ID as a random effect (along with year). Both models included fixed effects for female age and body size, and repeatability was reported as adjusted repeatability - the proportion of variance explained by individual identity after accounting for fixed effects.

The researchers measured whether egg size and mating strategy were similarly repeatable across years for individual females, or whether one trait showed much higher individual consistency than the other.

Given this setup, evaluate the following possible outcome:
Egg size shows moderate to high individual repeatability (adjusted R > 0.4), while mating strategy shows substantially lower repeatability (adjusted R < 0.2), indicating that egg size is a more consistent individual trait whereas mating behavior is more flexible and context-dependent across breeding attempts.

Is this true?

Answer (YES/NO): YES